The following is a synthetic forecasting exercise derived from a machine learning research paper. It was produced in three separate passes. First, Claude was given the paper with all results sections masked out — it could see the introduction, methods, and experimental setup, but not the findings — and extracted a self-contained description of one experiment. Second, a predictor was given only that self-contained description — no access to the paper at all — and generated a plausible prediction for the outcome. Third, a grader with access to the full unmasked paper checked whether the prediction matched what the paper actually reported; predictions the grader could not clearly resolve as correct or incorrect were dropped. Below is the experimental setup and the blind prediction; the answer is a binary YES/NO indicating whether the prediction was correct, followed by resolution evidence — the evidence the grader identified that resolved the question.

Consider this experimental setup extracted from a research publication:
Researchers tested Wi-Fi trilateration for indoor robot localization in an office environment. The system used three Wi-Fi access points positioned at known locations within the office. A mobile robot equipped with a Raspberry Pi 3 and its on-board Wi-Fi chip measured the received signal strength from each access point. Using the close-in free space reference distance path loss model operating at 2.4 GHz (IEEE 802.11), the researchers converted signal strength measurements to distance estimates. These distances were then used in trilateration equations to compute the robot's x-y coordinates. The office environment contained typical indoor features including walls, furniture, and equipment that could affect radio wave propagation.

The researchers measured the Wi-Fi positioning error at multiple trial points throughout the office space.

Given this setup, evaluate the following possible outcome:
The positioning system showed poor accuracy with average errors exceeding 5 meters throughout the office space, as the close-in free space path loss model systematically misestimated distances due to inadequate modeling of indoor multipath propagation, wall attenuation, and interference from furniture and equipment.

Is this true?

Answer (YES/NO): NO